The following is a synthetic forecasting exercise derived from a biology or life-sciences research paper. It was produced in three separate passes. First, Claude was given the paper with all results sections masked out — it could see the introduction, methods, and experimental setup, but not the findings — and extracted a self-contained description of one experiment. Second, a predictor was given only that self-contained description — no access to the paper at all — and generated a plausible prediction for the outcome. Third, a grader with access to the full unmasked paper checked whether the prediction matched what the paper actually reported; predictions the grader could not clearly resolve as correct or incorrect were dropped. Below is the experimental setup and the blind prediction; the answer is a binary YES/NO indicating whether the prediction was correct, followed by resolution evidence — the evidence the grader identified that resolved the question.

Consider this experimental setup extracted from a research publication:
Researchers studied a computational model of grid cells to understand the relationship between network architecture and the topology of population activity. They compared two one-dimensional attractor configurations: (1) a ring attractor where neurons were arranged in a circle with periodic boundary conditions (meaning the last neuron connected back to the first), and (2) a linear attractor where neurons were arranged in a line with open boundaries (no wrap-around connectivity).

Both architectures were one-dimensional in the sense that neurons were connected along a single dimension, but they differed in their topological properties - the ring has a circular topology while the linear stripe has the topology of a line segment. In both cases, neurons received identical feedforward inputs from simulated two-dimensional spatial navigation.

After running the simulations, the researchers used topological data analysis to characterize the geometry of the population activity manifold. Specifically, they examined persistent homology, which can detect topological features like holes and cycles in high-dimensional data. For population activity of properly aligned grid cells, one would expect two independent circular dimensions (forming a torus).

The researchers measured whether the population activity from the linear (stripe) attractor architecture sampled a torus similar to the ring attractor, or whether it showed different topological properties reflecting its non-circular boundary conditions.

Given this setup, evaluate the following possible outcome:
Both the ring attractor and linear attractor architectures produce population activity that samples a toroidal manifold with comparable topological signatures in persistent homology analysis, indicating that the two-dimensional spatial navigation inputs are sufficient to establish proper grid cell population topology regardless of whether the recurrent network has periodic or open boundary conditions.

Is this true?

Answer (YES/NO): YES